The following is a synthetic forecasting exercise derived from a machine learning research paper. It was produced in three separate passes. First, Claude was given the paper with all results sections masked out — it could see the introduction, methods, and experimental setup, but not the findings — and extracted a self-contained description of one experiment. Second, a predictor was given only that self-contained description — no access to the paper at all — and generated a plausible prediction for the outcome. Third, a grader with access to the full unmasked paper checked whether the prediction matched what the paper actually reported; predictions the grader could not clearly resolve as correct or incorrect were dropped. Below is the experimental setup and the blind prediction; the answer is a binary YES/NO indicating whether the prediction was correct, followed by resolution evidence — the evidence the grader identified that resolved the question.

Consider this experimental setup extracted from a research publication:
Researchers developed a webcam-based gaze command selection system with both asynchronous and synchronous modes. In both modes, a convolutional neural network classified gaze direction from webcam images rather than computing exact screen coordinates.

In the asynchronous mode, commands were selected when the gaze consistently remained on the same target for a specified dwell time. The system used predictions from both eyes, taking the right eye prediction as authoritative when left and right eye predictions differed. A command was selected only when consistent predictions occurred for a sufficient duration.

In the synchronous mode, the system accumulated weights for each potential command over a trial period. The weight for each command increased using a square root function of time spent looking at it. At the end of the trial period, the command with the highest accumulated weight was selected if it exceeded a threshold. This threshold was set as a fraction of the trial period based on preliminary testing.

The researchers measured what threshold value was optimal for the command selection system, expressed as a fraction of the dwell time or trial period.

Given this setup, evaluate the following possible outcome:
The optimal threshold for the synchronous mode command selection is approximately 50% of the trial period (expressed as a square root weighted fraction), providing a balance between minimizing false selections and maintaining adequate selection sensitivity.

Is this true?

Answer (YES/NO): NO